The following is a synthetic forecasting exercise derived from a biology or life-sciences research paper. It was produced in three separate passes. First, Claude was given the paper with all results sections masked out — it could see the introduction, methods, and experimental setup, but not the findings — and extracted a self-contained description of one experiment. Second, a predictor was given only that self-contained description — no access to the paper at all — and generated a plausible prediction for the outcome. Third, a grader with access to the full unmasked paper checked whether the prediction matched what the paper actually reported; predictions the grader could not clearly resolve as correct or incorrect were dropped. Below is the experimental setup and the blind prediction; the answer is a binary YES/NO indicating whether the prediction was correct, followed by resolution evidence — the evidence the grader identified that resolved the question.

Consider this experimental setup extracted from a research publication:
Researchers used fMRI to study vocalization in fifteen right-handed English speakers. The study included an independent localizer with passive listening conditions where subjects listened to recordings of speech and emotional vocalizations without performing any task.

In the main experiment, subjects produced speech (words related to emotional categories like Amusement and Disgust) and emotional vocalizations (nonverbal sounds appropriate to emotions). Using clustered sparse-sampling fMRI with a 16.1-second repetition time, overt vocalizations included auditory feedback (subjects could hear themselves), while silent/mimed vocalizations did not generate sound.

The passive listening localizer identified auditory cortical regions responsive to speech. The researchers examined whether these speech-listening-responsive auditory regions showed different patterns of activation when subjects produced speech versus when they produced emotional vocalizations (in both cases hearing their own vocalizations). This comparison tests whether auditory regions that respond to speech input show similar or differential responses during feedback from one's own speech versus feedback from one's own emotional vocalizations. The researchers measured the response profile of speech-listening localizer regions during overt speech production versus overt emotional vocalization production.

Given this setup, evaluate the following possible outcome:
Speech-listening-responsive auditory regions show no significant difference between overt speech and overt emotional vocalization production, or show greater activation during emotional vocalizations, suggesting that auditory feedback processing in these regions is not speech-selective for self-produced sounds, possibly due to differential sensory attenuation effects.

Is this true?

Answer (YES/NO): YES